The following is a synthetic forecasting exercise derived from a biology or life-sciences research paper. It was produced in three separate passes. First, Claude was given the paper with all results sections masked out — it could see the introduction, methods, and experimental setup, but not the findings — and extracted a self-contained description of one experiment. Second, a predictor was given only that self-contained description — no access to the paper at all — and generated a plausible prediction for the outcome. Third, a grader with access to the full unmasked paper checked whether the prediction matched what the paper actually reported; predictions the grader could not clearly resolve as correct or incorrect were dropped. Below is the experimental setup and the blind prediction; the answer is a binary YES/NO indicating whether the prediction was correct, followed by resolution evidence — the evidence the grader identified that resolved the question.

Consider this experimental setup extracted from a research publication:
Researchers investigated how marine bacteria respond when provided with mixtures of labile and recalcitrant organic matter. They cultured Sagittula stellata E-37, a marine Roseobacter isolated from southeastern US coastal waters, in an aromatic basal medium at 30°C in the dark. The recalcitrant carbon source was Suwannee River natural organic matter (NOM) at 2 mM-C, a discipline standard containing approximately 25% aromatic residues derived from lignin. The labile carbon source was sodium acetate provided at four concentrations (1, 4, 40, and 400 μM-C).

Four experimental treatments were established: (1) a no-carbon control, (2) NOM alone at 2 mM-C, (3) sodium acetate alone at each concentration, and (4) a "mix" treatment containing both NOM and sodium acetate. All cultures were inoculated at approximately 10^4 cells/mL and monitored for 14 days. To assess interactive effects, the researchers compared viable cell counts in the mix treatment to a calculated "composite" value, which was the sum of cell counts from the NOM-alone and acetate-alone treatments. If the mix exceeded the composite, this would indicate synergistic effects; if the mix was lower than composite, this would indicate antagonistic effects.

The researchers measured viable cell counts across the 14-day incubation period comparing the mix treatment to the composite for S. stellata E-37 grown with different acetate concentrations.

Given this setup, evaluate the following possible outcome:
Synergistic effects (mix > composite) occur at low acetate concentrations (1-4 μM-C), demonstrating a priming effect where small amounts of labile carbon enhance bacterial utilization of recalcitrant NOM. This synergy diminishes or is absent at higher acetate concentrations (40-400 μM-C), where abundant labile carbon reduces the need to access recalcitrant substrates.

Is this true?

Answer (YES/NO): NO